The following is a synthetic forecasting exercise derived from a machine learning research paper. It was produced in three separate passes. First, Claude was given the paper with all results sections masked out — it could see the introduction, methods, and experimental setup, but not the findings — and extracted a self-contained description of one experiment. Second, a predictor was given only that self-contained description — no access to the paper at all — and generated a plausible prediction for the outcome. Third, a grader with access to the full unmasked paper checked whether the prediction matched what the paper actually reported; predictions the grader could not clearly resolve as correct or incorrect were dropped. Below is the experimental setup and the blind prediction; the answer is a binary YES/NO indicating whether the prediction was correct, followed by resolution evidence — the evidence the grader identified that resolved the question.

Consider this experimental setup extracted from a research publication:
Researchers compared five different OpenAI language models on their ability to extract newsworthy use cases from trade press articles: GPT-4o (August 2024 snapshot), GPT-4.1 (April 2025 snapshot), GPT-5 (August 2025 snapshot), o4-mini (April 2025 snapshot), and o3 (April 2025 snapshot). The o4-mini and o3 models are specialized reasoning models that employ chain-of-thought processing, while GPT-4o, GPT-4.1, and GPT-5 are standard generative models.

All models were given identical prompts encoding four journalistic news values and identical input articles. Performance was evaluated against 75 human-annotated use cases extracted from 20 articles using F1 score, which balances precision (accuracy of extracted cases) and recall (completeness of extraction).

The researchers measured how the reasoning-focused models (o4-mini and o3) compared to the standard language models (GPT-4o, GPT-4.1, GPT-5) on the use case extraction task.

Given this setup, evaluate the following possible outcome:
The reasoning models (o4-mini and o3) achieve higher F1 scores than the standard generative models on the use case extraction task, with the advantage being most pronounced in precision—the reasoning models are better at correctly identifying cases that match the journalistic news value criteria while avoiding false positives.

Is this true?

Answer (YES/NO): NO